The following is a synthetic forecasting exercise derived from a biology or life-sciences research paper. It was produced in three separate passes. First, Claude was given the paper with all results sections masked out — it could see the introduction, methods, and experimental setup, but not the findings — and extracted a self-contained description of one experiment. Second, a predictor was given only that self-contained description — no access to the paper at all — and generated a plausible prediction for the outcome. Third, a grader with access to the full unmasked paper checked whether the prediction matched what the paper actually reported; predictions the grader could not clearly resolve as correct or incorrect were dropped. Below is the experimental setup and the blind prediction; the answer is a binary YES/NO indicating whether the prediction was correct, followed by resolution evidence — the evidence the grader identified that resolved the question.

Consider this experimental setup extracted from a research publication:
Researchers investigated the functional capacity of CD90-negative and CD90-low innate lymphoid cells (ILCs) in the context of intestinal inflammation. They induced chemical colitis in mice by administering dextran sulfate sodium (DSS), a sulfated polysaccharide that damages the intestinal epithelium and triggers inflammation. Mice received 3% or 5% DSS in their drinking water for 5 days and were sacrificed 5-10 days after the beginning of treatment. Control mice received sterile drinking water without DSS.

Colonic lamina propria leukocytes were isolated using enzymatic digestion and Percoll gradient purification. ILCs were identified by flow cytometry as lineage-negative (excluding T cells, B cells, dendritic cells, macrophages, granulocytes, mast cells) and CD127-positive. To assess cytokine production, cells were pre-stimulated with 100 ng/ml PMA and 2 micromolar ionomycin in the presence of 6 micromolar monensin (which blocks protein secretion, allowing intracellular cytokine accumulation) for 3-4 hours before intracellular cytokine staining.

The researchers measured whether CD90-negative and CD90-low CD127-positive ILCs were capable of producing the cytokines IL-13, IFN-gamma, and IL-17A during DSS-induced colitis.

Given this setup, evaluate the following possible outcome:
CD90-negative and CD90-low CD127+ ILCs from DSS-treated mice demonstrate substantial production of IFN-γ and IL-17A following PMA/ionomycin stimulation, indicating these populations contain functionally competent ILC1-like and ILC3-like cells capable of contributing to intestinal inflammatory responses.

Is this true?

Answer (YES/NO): NO